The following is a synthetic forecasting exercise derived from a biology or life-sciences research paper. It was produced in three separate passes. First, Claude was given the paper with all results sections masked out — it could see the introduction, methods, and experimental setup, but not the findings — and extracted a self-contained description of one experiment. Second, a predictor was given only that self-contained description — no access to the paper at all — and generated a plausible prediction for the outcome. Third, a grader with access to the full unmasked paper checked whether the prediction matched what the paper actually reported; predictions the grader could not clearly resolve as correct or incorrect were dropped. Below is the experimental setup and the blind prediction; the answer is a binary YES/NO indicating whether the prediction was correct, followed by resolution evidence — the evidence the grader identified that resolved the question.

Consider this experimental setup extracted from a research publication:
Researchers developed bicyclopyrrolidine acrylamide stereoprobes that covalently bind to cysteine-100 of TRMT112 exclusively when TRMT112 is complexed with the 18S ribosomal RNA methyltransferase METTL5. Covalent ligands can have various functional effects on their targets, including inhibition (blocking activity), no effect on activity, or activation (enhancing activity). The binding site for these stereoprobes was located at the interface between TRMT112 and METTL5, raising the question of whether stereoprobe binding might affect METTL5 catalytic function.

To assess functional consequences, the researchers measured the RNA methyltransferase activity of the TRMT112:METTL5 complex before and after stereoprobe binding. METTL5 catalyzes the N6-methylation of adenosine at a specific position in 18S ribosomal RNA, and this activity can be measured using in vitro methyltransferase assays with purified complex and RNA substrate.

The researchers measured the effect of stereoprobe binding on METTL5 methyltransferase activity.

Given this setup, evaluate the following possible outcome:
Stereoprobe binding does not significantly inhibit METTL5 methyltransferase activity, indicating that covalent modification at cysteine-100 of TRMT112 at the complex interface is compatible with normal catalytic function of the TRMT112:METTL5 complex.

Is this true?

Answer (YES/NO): NO